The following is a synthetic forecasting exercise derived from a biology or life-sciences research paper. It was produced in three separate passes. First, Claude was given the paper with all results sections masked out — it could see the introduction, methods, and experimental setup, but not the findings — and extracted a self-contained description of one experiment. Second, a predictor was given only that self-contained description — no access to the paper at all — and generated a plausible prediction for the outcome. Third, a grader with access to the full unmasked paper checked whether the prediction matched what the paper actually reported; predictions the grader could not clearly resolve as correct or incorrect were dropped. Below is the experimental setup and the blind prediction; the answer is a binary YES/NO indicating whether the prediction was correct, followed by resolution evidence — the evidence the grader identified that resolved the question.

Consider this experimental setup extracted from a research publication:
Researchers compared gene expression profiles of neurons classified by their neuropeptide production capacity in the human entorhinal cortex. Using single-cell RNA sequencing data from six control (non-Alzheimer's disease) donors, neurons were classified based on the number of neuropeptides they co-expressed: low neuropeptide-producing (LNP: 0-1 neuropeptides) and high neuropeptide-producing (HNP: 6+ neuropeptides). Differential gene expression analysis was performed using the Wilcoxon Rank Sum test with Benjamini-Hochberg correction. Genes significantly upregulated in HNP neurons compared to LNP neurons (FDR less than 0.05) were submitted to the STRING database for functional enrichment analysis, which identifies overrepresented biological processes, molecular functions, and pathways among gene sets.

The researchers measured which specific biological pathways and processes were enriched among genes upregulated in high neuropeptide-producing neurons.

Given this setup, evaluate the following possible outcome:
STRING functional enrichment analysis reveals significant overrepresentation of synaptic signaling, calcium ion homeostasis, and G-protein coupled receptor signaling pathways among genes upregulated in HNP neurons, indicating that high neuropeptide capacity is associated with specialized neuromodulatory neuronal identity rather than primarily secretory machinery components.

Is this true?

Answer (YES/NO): NO